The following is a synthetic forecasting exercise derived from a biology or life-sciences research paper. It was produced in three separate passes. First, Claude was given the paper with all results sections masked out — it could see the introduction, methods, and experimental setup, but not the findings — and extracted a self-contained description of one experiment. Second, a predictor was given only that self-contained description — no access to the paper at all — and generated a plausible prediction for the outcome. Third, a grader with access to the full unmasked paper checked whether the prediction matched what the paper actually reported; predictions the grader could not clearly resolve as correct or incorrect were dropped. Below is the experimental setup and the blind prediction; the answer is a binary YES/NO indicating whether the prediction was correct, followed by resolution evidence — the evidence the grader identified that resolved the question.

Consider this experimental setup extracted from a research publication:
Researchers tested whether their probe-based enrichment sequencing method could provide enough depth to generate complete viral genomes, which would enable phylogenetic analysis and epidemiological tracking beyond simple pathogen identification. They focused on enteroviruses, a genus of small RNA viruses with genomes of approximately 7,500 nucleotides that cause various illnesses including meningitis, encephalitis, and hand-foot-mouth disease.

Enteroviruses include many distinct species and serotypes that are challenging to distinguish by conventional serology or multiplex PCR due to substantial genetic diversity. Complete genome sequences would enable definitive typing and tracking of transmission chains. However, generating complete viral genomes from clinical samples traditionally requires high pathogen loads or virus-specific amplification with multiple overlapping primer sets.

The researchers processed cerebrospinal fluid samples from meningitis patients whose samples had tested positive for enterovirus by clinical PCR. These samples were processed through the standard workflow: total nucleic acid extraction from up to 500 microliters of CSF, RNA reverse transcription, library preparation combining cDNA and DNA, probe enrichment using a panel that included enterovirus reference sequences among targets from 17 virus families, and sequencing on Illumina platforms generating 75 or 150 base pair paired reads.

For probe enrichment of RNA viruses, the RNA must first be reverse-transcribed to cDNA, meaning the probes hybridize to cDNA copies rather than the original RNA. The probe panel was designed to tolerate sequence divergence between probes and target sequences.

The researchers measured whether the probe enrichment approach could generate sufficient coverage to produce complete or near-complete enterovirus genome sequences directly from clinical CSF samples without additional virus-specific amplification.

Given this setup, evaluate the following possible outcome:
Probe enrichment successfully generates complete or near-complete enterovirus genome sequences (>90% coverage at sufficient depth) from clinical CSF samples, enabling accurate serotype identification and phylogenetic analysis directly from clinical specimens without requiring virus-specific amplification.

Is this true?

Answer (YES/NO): YES